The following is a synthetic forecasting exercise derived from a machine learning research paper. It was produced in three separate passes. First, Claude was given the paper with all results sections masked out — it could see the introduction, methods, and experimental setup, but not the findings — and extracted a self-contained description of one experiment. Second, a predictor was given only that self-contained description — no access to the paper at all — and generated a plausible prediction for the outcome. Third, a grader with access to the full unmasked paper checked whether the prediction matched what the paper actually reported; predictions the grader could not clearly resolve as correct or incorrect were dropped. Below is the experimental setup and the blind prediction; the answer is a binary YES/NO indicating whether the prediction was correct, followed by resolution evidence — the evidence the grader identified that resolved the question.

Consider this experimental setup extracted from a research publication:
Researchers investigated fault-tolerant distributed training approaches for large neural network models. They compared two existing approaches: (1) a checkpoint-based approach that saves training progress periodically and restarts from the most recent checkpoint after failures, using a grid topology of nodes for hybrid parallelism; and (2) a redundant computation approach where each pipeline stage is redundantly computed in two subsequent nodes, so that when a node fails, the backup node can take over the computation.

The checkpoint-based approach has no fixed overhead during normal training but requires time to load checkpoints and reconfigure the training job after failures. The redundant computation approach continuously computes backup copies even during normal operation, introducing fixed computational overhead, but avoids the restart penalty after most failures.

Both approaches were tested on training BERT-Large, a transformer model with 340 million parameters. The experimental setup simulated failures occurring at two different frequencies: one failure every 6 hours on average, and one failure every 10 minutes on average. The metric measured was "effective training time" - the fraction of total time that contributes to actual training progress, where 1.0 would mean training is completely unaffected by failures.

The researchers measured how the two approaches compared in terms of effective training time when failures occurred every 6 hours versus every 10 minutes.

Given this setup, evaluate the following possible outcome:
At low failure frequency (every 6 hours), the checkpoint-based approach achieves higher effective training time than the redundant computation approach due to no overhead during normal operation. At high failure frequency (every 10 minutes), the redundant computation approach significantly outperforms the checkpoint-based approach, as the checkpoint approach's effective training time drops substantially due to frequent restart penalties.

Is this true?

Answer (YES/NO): NO